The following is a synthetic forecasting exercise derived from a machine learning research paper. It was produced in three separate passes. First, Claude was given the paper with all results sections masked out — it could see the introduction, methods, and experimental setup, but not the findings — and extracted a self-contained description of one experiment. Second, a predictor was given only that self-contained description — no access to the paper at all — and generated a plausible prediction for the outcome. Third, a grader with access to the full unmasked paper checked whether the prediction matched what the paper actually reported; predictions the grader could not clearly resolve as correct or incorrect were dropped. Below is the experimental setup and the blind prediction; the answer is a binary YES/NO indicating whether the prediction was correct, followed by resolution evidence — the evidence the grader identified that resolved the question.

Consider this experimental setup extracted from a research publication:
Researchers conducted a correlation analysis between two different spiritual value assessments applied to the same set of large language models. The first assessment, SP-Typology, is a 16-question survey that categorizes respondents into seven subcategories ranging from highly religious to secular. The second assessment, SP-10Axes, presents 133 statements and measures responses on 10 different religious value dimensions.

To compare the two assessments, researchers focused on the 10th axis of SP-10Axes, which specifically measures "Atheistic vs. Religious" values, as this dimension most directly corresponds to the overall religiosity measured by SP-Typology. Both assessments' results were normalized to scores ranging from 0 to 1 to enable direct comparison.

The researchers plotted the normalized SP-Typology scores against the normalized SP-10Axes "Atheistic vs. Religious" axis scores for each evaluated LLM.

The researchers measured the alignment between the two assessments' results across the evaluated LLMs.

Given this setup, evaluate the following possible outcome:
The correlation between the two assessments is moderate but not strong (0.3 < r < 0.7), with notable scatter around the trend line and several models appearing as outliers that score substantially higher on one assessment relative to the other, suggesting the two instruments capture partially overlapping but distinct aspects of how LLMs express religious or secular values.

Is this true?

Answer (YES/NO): NO